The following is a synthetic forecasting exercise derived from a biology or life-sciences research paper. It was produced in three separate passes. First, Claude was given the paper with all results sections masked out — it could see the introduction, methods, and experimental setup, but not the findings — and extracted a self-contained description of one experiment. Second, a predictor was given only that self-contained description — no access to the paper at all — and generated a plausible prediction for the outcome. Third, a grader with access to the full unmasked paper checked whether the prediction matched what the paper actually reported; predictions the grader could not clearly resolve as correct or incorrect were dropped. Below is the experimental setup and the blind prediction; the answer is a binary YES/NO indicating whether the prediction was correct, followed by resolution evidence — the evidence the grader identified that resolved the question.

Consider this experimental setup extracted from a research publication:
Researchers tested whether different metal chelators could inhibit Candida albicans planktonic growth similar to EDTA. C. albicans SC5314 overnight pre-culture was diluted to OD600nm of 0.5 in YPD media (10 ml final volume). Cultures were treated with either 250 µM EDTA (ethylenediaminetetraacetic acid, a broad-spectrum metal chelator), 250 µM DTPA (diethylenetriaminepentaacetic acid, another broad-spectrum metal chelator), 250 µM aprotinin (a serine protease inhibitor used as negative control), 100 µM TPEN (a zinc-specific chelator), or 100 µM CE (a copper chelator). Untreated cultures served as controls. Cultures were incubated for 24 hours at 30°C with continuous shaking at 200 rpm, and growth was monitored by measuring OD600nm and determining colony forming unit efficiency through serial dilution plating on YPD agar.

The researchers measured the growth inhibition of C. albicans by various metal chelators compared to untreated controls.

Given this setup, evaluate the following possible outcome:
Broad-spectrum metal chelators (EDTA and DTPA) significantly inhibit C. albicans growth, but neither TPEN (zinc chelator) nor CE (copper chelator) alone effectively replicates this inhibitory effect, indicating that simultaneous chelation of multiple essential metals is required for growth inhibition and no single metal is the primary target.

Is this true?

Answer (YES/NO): NO